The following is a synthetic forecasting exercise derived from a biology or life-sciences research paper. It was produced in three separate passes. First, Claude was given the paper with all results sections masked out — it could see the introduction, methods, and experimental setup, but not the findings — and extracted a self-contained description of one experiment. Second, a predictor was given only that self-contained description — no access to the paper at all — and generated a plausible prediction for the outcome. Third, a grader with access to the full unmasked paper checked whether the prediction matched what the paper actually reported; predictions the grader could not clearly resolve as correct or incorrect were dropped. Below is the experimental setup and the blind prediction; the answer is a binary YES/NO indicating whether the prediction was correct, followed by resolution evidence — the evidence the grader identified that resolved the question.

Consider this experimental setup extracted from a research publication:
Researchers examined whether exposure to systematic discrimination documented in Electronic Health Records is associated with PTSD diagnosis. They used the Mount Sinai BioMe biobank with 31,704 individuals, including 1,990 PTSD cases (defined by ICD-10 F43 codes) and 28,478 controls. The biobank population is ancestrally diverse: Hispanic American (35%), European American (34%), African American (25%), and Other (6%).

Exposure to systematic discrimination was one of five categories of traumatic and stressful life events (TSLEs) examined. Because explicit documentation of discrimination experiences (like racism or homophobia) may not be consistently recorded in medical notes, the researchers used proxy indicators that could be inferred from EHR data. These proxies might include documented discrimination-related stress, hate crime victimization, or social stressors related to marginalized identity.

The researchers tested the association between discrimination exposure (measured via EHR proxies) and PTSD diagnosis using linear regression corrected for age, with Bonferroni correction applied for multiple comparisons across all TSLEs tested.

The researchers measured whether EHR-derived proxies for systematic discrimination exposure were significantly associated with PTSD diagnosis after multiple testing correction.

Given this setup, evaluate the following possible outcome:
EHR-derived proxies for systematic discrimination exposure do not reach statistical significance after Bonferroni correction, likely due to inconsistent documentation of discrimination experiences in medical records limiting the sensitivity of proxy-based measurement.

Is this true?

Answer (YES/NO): NO